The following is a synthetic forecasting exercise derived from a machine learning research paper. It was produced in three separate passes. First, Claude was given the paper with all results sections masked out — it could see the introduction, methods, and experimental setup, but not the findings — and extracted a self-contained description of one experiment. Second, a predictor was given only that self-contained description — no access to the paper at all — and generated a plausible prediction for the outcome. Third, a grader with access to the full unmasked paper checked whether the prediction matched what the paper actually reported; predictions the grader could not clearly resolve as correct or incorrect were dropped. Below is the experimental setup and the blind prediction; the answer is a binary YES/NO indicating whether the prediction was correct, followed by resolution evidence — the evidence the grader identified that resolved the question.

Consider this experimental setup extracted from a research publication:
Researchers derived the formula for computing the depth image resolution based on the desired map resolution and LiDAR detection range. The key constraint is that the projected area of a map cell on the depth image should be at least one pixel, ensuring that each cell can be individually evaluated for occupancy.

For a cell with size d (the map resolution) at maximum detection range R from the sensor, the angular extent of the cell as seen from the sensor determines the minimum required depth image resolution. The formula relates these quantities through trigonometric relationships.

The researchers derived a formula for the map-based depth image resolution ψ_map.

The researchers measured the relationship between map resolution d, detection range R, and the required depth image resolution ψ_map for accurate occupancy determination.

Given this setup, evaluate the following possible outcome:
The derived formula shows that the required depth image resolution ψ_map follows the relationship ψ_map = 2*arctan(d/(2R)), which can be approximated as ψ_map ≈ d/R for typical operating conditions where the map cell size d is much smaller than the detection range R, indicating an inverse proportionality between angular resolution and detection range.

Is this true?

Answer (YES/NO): NO